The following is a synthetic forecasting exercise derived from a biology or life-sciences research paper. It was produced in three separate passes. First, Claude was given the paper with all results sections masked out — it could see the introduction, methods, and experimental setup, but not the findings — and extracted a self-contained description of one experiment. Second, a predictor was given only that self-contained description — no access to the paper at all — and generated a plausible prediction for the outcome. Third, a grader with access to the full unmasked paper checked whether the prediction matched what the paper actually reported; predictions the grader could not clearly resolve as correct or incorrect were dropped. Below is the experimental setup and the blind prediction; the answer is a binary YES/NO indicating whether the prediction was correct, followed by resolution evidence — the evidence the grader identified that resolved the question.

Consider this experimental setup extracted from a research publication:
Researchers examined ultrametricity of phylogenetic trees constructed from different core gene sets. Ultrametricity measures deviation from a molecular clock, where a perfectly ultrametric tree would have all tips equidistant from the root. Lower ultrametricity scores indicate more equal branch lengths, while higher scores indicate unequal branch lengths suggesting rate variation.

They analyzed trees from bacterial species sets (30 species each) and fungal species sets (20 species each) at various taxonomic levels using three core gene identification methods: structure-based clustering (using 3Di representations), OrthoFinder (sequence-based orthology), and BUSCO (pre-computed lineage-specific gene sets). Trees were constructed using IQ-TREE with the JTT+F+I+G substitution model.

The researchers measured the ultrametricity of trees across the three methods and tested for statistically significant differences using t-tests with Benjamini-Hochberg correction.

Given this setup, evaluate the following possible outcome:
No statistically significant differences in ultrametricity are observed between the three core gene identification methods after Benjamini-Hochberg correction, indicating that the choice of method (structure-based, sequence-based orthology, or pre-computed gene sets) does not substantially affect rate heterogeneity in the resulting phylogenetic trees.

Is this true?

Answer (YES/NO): YES